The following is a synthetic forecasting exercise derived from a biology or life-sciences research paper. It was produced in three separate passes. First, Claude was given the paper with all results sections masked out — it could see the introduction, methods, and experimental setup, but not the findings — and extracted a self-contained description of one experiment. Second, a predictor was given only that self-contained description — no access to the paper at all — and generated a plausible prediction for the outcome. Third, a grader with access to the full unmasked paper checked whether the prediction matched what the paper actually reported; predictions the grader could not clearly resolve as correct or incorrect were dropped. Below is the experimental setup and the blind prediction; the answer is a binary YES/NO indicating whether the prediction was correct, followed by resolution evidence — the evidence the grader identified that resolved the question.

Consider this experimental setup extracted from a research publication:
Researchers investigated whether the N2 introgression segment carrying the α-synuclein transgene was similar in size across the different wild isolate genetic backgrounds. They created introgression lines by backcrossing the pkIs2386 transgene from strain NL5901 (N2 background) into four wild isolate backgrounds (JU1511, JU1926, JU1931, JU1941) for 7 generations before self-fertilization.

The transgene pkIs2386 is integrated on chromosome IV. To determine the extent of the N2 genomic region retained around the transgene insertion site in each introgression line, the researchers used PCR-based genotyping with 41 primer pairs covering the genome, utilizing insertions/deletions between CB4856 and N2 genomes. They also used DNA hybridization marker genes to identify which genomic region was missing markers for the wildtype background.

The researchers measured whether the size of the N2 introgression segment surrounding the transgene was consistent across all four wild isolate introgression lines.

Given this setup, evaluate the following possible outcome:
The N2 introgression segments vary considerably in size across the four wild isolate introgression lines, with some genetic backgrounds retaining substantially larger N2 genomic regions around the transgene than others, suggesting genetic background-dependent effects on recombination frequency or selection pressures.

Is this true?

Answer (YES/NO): YES